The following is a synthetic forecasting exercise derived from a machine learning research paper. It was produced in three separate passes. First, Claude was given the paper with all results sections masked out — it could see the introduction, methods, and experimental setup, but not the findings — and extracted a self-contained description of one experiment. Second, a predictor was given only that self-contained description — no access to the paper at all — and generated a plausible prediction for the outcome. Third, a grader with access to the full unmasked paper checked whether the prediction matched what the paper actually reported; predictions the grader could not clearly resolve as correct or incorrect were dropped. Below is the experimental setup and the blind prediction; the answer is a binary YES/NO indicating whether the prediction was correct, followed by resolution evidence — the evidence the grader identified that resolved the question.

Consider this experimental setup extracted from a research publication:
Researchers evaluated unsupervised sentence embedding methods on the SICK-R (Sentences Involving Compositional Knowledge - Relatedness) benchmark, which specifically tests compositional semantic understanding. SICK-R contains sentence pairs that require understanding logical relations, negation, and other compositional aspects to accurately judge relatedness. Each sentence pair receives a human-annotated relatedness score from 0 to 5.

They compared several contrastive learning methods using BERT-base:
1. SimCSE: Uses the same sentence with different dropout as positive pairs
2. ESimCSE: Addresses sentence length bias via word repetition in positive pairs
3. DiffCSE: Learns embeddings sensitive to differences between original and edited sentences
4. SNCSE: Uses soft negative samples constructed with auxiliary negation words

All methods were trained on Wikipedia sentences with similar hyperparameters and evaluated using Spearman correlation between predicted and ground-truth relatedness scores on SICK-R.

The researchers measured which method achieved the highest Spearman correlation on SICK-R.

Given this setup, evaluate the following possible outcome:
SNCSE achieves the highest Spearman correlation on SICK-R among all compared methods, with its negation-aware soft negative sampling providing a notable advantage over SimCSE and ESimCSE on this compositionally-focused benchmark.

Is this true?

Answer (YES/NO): YES